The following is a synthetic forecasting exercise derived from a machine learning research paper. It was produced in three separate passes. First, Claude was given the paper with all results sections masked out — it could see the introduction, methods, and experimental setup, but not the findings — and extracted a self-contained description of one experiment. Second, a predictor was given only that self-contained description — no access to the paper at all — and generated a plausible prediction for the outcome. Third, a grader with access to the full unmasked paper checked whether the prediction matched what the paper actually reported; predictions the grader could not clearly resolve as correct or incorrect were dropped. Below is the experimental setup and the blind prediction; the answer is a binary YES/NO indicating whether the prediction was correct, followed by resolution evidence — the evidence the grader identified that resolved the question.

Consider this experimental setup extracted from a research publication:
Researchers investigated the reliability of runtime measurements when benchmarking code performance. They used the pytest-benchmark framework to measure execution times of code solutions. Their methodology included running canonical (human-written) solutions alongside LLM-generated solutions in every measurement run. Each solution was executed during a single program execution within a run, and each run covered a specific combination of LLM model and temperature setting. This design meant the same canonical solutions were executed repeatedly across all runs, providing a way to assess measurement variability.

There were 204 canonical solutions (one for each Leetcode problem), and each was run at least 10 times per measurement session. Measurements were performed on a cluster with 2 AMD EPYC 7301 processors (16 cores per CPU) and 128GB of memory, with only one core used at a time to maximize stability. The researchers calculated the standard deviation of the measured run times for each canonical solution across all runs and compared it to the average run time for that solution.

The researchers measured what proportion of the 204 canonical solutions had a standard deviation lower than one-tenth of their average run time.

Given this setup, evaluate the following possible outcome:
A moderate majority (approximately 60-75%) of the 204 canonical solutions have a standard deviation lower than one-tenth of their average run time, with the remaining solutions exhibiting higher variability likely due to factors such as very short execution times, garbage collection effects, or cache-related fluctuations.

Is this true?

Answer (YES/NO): NO